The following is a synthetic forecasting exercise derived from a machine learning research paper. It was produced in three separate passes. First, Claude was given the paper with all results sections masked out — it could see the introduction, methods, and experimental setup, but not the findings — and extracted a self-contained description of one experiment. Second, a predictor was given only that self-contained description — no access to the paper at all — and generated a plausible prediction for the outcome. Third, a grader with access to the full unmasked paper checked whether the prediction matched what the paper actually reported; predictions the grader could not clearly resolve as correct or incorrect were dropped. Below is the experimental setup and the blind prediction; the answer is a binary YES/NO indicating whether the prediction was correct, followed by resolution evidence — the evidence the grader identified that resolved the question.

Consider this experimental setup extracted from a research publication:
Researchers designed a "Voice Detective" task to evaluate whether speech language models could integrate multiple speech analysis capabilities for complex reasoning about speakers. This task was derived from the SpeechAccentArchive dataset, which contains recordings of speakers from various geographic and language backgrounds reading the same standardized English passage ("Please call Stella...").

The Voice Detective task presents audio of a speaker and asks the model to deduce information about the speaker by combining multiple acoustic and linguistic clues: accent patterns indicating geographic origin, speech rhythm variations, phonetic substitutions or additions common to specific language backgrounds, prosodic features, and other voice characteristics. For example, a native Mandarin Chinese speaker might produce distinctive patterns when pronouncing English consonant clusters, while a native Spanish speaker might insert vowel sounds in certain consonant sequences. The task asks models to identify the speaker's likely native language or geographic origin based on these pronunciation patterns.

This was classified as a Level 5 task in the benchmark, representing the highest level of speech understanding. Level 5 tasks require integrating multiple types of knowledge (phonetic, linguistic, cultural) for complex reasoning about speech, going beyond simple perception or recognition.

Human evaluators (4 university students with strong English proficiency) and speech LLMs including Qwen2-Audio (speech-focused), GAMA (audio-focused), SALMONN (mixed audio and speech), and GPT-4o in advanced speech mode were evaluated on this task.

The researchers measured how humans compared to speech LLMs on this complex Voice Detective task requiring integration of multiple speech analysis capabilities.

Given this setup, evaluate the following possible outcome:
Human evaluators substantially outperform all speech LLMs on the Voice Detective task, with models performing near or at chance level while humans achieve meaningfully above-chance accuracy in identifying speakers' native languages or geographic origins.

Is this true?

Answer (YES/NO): NO